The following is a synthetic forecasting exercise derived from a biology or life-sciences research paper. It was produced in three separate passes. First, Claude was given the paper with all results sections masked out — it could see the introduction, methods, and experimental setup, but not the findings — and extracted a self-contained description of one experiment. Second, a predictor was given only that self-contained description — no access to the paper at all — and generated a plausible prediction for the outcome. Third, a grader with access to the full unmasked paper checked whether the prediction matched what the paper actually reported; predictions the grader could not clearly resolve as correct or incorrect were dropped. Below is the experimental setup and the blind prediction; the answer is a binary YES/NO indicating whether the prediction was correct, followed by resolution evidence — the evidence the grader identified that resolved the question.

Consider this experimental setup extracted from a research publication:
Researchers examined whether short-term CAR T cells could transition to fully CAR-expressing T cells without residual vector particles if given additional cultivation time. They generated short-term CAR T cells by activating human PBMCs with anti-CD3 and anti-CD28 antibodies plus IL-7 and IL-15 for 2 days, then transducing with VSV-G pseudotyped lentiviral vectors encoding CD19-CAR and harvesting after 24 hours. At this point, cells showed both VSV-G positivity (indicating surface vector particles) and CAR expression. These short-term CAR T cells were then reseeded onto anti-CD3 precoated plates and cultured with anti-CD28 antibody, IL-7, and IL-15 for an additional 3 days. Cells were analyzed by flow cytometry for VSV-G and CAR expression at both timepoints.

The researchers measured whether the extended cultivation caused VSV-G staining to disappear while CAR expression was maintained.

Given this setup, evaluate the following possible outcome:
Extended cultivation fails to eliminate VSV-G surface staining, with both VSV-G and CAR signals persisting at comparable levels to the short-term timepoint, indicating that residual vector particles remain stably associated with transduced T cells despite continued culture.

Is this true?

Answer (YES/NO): NO